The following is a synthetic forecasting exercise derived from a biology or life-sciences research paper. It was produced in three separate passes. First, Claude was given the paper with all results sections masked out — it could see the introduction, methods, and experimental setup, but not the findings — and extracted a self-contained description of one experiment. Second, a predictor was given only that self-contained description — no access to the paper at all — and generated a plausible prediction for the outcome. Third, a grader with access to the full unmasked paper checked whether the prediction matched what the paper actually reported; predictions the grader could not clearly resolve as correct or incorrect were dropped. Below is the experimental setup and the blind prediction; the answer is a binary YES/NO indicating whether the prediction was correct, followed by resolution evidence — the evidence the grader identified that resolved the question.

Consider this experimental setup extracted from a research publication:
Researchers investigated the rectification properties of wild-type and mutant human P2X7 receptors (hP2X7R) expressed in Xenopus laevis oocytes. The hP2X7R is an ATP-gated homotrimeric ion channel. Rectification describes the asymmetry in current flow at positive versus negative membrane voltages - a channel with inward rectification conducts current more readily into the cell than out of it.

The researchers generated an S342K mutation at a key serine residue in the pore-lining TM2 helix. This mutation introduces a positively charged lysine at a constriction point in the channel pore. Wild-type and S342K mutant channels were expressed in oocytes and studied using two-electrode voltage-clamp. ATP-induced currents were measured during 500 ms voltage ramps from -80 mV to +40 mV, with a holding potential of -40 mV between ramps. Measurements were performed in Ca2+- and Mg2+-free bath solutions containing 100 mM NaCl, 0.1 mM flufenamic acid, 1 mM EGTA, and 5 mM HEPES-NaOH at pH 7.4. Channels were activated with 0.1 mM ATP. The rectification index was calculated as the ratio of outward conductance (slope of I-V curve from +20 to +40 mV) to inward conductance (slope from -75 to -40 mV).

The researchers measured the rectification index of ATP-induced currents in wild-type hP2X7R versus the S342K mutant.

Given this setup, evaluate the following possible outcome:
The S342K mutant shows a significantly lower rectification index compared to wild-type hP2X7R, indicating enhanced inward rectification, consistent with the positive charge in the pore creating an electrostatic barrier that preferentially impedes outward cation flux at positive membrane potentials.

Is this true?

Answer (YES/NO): NO